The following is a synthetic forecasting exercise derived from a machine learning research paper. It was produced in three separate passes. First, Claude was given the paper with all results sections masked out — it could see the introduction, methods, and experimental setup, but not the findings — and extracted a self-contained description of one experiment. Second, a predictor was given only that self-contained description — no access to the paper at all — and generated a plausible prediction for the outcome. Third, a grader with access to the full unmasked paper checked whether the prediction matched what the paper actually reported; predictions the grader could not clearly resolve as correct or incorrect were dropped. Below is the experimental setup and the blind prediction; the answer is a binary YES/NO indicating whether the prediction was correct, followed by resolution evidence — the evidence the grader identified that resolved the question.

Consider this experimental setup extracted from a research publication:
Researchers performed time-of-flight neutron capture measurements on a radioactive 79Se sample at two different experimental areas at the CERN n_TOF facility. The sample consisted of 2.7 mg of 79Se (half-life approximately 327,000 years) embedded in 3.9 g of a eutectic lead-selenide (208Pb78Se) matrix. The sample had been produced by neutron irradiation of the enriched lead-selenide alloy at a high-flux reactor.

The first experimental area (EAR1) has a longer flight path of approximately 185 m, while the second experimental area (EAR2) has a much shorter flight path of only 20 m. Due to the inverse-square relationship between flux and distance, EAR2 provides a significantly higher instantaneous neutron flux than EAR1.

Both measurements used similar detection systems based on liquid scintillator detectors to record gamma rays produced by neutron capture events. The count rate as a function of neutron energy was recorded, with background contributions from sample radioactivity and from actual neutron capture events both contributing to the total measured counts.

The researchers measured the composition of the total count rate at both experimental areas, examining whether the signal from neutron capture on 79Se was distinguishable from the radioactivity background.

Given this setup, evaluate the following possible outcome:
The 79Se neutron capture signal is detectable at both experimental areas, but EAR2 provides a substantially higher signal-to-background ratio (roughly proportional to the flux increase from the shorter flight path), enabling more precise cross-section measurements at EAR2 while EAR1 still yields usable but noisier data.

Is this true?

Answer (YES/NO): NO